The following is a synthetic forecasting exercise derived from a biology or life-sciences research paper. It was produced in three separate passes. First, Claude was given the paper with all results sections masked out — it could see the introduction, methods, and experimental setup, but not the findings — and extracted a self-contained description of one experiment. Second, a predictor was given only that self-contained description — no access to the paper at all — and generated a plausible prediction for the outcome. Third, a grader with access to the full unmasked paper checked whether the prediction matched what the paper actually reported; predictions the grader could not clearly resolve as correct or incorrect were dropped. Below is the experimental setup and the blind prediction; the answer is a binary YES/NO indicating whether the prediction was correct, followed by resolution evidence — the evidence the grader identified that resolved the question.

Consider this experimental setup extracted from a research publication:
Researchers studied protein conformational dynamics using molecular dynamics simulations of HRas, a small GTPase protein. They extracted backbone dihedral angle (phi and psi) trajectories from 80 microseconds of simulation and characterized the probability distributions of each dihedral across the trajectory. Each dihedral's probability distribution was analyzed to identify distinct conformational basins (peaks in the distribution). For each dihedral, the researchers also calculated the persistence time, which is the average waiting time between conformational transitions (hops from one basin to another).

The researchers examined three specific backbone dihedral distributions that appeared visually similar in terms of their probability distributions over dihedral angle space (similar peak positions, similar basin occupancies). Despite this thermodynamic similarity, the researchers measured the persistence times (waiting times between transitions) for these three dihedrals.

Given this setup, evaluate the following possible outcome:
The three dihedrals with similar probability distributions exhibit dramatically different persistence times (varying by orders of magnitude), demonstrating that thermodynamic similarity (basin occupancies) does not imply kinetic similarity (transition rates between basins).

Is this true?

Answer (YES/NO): YES